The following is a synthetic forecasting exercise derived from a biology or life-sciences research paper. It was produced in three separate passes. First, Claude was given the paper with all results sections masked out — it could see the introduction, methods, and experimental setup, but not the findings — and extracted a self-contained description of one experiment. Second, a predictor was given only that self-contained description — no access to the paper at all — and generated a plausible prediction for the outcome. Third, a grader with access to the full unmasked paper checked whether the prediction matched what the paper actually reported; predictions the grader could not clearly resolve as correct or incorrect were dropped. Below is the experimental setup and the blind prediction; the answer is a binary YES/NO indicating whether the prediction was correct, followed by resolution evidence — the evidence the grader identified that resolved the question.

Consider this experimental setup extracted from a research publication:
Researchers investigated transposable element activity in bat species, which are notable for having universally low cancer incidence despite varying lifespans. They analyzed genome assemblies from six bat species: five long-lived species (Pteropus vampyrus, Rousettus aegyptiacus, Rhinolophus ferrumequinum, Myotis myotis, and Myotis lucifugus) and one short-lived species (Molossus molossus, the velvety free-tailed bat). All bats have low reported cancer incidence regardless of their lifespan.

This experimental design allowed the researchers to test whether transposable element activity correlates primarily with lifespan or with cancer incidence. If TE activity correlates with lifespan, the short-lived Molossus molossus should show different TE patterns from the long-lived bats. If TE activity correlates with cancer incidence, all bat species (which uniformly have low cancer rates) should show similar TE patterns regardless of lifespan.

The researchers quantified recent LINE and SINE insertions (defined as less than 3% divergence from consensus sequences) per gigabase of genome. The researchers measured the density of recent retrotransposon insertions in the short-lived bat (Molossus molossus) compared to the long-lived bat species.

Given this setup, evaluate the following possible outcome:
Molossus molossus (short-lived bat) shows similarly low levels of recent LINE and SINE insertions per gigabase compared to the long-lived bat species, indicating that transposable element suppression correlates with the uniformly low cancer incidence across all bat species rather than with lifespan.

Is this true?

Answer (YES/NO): NO